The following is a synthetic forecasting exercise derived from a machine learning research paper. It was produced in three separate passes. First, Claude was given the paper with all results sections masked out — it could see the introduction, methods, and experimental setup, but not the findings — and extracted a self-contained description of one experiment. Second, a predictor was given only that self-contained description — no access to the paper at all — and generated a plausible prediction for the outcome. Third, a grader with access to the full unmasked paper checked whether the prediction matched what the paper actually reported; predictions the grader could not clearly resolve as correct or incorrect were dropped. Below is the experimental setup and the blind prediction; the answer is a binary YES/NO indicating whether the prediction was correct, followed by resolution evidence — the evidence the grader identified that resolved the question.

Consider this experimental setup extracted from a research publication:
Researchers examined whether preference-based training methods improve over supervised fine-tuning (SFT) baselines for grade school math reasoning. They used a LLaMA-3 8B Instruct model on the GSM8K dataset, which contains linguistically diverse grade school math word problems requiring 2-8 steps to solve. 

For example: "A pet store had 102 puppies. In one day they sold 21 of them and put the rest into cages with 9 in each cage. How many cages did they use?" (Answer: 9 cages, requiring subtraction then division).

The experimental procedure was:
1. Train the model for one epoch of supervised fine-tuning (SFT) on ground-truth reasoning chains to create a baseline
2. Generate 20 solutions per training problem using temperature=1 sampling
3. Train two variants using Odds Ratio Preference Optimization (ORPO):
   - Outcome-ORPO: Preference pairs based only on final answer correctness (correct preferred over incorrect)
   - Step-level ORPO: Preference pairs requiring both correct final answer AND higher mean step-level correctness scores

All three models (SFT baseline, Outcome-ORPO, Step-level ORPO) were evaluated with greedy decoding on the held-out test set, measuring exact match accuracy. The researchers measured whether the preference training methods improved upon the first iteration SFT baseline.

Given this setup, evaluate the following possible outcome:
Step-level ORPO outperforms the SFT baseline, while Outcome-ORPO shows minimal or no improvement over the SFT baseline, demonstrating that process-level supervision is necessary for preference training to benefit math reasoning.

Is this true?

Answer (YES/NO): NO